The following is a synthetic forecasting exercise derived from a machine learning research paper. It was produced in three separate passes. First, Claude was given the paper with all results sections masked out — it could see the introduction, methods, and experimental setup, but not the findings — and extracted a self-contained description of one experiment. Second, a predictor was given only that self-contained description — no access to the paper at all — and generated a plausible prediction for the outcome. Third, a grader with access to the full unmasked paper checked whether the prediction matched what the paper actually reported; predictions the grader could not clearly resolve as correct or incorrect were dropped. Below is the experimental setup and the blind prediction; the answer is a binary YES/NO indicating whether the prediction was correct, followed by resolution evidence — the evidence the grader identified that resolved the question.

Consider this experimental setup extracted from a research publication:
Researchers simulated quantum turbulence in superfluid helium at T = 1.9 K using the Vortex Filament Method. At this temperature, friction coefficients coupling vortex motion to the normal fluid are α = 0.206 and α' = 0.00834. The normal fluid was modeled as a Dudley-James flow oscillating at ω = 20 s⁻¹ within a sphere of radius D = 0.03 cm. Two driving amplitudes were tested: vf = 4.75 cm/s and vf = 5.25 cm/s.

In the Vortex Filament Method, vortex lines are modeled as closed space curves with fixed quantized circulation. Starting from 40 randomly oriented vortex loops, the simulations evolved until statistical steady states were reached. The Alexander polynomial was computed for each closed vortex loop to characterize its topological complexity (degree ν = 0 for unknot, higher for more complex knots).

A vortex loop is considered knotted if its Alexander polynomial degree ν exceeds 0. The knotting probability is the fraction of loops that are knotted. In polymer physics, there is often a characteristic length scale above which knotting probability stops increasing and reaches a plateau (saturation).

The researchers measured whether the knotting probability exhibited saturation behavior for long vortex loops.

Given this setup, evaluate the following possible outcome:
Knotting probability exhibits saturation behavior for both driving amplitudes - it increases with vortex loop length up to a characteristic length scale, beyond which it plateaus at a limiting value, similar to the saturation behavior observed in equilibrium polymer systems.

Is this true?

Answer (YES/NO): YES